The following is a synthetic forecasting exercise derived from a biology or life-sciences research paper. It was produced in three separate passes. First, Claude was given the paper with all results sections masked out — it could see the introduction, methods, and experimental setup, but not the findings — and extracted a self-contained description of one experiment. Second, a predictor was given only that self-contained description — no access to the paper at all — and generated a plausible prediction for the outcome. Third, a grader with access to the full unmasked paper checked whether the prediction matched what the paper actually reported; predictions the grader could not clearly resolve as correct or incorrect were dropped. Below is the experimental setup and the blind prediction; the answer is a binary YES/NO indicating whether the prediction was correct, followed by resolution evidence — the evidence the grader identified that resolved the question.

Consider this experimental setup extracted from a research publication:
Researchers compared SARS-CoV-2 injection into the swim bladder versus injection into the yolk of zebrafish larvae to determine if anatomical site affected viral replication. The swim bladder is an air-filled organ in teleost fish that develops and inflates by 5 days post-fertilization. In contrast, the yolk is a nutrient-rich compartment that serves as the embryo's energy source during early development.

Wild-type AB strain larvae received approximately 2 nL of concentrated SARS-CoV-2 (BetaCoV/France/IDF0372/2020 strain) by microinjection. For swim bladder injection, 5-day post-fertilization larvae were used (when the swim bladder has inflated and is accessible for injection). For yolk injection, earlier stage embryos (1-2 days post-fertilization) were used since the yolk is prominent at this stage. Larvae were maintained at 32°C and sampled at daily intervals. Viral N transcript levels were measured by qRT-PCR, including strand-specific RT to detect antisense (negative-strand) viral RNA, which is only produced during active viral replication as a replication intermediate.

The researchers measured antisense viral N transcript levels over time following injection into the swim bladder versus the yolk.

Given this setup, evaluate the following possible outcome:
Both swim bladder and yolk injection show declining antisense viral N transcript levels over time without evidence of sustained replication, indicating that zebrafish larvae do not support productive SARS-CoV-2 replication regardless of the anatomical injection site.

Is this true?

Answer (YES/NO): NO